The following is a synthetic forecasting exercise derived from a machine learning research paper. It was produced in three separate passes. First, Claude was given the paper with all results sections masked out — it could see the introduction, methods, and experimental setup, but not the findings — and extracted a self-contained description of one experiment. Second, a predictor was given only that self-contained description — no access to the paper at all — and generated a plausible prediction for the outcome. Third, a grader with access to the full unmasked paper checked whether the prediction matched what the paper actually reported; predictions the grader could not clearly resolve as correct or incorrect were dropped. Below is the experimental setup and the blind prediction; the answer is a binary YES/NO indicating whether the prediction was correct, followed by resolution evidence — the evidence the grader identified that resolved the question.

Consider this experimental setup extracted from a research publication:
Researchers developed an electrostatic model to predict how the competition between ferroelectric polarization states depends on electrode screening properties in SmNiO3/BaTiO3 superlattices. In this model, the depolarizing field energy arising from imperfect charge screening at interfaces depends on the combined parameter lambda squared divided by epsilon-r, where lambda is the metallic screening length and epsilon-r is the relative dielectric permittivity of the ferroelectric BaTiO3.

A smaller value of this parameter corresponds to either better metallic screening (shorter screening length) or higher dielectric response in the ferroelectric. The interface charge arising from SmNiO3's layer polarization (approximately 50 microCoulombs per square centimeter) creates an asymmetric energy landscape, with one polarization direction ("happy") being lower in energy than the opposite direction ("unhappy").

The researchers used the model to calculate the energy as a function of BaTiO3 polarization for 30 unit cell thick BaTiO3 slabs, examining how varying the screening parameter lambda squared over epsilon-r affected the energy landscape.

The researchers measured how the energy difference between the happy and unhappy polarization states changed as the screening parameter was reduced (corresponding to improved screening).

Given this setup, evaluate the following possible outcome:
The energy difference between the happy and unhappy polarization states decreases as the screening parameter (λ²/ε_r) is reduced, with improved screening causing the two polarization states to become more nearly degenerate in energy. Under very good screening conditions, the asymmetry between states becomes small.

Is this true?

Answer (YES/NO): YES